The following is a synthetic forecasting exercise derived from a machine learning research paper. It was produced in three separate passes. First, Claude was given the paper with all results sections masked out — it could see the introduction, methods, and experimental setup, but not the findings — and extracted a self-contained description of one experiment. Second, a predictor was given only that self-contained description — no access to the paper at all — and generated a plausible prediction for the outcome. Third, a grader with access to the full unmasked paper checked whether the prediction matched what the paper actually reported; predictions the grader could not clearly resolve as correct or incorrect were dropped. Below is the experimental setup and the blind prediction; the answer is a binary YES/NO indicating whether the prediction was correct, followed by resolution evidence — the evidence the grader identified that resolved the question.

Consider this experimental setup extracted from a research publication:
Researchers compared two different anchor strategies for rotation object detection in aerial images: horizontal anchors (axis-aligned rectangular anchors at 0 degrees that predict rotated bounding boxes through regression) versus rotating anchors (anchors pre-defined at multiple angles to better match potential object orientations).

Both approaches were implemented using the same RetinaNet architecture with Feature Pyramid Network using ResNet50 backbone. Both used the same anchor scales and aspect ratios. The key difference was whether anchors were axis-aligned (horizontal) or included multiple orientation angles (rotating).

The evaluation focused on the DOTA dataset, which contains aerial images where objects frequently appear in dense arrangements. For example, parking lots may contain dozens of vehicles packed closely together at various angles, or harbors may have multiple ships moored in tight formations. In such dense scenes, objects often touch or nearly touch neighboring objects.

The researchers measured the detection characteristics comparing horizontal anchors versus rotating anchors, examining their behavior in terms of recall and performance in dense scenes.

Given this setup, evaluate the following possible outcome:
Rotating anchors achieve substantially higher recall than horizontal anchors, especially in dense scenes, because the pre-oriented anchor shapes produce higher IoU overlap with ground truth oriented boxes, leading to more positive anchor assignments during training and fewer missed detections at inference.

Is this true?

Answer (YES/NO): NO